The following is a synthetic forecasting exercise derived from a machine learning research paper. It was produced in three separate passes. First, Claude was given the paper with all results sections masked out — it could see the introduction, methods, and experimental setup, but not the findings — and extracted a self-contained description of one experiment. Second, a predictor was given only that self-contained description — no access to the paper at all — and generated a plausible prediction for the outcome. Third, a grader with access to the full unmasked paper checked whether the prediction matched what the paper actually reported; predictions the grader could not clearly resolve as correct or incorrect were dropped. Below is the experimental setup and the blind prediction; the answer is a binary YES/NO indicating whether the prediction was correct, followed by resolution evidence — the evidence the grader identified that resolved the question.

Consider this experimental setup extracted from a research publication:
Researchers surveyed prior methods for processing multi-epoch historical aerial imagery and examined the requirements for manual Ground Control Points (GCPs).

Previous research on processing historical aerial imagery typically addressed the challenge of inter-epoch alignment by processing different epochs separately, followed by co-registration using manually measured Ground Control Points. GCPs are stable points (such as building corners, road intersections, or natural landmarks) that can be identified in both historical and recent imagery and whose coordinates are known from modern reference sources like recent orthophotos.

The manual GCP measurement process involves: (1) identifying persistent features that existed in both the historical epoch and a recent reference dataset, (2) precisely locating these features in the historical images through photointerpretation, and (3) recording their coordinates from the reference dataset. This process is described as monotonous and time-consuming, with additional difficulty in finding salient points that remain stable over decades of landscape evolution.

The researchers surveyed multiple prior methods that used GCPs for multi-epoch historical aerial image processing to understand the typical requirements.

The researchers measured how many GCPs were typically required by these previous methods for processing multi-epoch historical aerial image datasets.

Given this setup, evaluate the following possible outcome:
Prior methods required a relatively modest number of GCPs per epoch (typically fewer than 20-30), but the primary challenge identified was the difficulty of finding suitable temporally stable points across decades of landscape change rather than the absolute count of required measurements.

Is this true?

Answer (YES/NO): NO